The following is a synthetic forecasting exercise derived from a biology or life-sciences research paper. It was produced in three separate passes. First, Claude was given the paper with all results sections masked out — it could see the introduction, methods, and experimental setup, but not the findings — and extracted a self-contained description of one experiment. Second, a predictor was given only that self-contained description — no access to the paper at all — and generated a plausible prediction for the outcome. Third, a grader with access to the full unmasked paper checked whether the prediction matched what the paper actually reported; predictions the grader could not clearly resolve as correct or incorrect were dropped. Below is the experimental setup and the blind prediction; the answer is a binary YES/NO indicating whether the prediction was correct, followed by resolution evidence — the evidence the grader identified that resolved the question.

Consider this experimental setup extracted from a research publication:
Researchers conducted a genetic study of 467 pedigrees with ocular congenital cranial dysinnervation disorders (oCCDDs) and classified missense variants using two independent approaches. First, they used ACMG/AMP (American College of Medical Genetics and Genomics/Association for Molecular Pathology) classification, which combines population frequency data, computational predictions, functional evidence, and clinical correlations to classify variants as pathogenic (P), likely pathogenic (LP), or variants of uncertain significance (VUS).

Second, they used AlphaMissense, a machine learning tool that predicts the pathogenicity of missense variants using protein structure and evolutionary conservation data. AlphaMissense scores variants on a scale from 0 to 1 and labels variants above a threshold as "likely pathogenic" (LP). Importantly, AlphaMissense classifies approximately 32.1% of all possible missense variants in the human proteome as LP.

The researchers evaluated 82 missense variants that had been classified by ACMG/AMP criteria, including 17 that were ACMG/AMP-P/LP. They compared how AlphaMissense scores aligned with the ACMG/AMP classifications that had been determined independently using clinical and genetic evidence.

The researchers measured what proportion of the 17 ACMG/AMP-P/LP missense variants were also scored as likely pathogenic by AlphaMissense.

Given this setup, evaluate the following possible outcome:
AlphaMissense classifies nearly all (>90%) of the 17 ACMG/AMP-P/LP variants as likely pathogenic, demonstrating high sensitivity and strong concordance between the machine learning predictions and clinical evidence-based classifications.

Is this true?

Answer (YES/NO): NO